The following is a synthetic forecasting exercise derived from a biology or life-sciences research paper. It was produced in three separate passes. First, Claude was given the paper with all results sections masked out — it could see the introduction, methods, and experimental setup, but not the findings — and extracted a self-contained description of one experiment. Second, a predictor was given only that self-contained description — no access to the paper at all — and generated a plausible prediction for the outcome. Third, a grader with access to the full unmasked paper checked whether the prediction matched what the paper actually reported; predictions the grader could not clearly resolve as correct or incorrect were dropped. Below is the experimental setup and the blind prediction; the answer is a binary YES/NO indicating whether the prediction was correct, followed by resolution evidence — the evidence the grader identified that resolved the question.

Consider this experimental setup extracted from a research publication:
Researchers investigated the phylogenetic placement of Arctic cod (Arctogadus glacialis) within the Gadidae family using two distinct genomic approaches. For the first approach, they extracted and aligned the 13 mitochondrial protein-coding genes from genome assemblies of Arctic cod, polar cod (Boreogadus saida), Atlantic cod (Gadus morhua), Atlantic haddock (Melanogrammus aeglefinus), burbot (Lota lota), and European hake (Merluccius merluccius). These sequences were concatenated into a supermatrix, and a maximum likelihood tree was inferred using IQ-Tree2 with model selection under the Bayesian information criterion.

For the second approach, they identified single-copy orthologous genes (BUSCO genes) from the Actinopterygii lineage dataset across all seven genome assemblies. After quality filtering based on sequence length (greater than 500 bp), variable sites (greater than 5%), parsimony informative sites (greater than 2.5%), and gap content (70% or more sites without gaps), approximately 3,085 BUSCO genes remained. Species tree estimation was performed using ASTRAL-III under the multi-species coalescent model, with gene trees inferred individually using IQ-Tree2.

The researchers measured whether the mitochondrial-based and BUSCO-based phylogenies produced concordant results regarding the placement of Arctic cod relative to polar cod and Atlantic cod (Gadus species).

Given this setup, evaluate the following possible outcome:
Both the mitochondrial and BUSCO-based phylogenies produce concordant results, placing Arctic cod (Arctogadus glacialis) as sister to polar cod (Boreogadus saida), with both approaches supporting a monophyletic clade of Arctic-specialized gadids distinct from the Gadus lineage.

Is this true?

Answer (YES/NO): NO